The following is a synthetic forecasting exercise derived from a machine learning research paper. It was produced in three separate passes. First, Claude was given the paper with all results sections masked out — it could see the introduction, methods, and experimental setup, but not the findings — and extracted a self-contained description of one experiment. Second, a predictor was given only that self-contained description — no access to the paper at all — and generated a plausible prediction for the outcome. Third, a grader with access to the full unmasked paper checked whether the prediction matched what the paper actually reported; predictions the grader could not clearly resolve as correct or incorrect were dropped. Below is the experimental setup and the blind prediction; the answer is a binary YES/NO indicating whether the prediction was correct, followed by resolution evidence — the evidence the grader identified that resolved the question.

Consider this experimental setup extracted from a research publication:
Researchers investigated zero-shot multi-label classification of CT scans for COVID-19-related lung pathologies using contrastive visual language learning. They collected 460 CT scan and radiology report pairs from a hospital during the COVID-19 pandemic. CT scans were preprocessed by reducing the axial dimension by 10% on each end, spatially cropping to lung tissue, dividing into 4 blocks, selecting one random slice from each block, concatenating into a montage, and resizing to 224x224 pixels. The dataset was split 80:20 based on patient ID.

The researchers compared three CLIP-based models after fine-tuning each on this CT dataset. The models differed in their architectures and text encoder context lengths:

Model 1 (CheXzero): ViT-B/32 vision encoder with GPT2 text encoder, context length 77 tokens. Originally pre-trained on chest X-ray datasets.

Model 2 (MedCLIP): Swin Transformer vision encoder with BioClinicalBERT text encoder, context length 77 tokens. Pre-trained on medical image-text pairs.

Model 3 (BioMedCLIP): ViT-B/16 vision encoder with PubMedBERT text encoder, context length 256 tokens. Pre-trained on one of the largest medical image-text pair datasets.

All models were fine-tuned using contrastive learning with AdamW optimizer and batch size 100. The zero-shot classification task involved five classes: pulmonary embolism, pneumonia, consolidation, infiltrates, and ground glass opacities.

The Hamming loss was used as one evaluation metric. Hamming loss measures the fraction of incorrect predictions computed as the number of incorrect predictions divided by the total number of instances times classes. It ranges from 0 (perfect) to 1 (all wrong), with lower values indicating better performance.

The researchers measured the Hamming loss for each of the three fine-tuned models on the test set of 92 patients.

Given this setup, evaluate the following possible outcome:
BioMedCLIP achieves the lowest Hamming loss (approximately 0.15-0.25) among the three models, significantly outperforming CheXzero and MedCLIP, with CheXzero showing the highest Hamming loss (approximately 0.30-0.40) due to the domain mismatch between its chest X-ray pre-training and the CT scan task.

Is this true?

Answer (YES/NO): NO